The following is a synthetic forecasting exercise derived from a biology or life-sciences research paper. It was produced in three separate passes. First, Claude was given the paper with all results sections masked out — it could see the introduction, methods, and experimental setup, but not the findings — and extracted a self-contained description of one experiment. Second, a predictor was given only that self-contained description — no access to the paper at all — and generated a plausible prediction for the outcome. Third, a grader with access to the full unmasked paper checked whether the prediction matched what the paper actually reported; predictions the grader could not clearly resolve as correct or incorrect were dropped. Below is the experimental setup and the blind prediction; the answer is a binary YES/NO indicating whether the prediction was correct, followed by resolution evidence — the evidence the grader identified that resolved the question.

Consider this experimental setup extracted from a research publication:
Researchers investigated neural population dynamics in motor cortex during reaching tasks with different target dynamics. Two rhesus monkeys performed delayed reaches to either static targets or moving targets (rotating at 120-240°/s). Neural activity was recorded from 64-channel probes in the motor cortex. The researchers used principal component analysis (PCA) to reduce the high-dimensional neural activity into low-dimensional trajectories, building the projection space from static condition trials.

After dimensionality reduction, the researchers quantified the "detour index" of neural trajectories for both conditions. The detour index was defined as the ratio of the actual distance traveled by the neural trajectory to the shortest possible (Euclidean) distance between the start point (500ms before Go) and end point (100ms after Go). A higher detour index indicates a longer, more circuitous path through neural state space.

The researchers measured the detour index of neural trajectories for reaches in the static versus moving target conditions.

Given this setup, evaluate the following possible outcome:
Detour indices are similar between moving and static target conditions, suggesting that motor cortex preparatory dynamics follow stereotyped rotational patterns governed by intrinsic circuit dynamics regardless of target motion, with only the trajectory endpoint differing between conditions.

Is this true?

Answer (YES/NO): NO